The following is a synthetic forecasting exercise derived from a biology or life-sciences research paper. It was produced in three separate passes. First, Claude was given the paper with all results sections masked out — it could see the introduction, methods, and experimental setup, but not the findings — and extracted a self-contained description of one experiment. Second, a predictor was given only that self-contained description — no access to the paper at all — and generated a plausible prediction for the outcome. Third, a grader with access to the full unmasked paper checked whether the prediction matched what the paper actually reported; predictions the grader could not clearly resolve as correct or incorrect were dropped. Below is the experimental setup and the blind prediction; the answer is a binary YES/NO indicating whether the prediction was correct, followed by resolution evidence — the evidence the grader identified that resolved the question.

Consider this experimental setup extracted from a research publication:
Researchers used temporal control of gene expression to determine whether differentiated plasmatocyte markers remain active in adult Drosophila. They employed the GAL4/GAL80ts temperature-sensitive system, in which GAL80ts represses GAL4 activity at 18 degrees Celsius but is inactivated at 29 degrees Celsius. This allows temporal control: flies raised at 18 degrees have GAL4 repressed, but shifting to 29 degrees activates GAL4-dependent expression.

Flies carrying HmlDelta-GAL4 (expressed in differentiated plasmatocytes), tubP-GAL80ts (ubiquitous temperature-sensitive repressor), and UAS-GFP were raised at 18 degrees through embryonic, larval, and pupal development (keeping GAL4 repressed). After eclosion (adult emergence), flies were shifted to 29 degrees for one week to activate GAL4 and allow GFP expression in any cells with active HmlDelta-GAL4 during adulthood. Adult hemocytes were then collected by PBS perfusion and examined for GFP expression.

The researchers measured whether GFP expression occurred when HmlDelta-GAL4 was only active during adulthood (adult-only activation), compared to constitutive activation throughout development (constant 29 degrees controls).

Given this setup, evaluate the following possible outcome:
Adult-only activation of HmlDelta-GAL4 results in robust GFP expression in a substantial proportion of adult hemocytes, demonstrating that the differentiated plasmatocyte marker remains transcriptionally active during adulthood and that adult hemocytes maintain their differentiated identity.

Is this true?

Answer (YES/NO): YES